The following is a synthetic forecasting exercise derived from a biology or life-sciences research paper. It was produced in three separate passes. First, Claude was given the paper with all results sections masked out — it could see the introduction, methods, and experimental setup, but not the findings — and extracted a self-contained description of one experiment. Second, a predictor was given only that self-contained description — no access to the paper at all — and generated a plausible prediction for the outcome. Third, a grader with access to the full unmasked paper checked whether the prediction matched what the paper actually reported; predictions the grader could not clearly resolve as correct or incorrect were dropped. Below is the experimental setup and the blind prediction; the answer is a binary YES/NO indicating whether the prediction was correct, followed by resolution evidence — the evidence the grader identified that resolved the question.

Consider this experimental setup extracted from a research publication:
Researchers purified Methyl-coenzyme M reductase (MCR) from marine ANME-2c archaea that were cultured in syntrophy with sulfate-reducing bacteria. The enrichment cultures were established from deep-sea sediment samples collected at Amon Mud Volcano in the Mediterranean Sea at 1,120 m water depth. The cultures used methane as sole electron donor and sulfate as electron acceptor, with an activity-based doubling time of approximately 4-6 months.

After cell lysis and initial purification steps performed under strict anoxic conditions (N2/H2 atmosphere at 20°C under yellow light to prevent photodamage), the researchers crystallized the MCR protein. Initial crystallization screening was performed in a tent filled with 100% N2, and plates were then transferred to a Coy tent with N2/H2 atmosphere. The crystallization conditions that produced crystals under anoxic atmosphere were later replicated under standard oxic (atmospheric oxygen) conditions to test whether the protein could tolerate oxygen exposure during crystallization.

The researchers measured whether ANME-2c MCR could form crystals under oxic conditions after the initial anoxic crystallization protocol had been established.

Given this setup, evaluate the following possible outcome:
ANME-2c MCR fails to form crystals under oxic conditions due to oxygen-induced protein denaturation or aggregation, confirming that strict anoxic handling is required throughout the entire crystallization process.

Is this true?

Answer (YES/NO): NO